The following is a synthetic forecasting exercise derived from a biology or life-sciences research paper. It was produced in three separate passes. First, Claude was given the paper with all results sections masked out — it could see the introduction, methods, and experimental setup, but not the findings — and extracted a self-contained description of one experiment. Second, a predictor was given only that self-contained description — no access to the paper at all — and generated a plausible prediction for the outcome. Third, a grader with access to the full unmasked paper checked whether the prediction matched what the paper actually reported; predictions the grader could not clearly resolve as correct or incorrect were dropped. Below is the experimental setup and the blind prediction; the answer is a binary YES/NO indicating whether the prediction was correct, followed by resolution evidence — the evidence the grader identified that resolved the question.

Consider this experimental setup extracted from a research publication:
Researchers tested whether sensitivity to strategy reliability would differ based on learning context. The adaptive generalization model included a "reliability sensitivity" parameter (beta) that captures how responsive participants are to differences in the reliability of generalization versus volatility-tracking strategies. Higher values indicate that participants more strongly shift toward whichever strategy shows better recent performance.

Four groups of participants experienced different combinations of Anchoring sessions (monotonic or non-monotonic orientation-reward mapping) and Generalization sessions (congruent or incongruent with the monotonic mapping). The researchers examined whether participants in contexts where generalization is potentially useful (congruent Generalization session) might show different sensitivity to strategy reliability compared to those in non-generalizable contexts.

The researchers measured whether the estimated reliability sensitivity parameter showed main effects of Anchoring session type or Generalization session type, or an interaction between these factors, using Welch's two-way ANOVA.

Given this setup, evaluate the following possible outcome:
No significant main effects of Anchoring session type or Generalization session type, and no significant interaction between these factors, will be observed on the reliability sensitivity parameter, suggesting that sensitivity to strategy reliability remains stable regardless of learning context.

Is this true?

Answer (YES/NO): NO